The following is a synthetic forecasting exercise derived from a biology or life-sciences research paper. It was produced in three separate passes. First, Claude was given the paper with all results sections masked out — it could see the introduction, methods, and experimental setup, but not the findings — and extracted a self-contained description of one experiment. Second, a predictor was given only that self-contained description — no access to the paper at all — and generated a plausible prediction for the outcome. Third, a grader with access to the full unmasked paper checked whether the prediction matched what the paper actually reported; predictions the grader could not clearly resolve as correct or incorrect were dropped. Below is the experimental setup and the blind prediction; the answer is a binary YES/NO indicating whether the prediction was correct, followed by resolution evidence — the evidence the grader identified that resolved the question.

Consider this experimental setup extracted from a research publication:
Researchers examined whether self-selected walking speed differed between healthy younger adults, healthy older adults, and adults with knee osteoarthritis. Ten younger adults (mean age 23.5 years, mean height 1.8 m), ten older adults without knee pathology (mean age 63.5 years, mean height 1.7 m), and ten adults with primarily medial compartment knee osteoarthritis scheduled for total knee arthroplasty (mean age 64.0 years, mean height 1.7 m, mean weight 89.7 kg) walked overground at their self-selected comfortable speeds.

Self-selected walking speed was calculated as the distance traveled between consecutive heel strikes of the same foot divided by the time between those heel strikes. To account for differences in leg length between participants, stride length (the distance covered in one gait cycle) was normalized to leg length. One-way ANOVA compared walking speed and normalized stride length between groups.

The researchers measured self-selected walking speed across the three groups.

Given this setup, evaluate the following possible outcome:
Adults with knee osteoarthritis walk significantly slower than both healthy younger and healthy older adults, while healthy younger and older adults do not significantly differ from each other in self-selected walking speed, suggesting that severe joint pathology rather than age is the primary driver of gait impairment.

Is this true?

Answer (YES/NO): NO